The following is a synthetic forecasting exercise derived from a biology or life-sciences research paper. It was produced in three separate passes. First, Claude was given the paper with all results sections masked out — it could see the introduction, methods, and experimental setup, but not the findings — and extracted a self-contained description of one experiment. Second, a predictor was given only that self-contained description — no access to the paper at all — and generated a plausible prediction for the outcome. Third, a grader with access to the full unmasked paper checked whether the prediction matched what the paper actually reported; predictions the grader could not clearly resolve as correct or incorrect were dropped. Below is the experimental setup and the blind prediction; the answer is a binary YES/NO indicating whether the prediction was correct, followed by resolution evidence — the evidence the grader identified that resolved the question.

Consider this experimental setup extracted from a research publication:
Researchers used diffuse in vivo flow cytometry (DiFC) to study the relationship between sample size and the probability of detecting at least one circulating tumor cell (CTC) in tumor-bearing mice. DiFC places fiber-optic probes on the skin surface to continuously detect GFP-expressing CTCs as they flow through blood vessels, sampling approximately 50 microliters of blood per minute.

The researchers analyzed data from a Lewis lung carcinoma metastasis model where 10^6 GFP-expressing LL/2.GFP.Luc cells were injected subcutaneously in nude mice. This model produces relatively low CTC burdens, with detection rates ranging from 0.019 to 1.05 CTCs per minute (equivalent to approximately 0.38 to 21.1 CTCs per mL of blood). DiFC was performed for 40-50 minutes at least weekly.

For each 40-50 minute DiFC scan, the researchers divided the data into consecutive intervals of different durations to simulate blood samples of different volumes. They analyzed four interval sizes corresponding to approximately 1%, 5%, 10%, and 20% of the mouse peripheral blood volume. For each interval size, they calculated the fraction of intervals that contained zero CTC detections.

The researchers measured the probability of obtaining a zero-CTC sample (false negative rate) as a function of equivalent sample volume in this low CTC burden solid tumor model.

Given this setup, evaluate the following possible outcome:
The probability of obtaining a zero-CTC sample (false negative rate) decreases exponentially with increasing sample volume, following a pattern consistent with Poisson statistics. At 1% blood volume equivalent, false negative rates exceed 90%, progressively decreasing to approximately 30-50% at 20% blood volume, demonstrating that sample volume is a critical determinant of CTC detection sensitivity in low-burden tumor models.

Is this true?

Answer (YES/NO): NO